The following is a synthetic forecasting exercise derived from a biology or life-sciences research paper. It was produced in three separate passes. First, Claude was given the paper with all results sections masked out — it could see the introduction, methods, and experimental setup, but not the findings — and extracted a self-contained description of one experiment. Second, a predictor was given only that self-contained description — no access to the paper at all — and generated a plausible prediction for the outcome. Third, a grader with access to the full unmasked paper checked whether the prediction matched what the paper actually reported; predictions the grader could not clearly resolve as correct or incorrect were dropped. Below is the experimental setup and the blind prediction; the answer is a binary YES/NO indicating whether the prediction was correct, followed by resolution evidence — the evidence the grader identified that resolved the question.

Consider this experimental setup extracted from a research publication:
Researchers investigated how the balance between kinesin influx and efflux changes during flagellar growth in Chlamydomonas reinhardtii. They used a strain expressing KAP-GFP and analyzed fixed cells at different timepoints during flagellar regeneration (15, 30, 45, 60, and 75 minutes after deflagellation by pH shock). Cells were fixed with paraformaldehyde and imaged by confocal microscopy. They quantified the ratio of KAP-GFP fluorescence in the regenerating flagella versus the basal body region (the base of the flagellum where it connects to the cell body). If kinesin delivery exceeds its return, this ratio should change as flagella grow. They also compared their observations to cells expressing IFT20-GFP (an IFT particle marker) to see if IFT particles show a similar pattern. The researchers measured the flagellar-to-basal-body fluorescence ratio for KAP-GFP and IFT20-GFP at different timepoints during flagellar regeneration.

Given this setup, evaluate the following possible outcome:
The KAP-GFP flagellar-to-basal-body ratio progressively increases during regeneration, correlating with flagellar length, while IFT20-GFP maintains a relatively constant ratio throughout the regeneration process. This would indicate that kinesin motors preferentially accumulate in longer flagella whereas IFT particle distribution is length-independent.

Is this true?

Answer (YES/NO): NO